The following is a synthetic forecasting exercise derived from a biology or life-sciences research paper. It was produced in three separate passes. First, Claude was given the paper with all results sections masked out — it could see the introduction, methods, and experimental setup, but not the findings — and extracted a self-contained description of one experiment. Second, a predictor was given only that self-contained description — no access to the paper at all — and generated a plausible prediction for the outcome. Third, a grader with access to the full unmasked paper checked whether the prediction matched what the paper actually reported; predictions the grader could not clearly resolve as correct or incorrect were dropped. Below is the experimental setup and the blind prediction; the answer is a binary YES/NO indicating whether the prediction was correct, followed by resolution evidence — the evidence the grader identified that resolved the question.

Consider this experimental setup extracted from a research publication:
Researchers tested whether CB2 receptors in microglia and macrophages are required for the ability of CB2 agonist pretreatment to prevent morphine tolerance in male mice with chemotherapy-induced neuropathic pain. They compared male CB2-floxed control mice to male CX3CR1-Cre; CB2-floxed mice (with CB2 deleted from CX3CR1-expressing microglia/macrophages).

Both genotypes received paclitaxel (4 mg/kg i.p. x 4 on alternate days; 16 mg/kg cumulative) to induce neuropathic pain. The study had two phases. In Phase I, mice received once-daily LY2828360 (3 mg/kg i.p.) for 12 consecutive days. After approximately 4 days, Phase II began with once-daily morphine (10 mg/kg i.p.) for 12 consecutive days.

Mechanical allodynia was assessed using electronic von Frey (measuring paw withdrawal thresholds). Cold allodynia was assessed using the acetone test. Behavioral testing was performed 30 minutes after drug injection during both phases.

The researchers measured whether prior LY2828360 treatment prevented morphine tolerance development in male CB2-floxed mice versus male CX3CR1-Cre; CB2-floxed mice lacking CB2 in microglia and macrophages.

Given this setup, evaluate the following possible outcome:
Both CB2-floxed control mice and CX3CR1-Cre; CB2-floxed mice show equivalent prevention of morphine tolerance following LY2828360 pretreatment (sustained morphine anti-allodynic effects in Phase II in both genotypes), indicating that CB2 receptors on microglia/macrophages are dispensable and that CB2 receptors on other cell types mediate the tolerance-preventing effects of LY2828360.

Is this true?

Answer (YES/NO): YES